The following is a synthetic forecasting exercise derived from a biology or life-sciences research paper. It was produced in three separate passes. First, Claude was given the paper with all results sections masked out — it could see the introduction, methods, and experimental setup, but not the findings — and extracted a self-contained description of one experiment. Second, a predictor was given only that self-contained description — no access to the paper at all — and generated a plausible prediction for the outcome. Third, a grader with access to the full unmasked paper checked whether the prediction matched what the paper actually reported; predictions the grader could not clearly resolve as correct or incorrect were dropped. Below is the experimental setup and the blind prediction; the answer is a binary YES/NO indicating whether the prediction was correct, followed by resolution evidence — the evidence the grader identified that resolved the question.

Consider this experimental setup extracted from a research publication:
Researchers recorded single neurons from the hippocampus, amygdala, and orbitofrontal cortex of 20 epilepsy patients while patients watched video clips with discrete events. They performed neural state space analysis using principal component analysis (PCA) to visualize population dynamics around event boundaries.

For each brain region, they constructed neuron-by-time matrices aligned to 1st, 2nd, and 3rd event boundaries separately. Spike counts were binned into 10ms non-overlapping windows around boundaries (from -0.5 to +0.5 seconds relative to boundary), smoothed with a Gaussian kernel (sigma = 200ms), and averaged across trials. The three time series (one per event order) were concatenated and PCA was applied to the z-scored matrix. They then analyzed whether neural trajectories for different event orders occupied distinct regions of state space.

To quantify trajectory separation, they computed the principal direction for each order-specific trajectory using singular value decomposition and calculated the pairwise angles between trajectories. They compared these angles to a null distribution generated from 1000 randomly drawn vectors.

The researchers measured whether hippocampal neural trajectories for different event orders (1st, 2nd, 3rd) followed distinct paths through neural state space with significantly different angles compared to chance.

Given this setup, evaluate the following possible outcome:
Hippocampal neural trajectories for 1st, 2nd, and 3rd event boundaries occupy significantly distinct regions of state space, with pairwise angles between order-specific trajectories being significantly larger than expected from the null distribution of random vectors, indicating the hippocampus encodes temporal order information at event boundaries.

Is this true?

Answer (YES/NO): YES